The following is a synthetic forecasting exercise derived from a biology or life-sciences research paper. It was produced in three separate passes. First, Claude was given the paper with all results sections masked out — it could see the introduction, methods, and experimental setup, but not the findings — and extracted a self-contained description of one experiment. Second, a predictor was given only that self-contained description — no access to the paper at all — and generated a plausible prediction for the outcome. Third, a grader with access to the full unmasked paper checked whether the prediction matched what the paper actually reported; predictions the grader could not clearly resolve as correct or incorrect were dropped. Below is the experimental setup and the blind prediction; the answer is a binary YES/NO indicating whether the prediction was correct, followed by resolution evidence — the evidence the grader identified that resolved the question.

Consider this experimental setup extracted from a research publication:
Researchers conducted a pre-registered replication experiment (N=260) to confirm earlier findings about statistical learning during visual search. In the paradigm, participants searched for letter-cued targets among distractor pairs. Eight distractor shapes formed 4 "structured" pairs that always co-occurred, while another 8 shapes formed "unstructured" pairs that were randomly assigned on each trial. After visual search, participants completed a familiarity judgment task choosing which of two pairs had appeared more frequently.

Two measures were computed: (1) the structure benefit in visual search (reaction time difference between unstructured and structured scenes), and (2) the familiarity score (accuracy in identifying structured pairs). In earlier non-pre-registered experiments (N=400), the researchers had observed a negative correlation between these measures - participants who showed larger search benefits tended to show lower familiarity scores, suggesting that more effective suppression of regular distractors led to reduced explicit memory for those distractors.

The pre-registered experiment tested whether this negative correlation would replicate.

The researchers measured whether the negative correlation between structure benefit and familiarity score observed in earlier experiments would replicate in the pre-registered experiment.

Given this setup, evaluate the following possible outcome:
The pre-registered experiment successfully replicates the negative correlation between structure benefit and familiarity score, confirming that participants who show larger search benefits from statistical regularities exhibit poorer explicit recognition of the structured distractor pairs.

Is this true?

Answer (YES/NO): NO